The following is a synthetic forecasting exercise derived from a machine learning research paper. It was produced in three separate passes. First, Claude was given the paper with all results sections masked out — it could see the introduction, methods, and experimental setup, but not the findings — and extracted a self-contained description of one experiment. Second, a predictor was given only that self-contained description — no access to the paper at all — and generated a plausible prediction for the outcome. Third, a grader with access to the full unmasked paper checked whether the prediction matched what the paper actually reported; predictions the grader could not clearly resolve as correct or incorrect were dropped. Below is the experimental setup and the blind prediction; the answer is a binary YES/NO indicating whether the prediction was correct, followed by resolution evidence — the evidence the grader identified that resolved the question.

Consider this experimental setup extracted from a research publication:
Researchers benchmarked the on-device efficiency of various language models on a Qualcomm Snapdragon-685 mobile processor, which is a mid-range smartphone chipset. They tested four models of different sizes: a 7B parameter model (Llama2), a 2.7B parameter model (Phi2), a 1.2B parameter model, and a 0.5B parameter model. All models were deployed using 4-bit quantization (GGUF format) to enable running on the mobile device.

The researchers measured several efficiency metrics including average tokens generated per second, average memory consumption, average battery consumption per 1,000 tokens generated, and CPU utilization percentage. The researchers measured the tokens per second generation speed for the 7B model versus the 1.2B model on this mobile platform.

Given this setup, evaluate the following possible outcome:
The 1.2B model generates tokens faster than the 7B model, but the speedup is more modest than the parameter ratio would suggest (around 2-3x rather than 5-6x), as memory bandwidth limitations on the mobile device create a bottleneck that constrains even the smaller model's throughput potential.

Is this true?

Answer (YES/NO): NO